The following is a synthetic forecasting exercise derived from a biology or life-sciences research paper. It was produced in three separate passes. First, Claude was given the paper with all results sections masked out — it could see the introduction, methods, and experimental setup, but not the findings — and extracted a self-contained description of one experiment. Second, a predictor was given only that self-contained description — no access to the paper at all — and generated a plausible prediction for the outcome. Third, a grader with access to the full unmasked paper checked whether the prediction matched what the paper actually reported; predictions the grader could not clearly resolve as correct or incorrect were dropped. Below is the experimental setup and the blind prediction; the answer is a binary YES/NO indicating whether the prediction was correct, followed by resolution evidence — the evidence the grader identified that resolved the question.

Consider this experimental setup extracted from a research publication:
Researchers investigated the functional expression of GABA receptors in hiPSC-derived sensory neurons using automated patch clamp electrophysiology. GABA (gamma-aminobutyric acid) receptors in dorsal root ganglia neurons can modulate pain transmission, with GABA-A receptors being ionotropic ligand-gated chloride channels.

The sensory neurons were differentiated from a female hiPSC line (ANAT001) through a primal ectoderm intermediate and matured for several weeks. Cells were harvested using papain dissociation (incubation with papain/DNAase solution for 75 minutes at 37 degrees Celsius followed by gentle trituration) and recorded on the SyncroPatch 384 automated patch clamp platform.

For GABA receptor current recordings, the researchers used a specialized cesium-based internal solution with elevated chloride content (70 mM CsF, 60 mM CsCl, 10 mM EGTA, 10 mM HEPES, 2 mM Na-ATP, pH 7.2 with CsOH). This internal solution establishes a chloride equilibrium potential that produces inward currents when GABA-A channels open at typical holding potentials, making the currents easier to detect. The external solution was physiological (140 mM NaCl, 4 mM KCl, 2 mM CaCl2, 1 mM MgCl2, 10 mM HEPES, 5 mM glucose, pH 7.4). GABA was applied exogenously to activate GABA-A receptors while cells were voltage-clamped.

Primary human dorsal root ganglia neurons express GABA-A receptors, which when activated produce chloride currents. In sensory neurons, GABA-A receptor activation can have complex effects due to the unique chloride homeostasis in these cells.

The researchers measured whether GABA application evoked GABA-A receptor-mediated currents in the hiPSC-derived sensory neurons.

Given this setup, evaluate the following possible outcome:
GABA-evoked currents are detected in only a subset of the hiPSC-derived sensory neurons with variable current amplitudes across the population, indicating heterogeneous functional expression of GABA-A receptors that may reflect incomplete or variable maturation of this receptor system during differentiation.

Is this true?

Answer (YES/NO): NO